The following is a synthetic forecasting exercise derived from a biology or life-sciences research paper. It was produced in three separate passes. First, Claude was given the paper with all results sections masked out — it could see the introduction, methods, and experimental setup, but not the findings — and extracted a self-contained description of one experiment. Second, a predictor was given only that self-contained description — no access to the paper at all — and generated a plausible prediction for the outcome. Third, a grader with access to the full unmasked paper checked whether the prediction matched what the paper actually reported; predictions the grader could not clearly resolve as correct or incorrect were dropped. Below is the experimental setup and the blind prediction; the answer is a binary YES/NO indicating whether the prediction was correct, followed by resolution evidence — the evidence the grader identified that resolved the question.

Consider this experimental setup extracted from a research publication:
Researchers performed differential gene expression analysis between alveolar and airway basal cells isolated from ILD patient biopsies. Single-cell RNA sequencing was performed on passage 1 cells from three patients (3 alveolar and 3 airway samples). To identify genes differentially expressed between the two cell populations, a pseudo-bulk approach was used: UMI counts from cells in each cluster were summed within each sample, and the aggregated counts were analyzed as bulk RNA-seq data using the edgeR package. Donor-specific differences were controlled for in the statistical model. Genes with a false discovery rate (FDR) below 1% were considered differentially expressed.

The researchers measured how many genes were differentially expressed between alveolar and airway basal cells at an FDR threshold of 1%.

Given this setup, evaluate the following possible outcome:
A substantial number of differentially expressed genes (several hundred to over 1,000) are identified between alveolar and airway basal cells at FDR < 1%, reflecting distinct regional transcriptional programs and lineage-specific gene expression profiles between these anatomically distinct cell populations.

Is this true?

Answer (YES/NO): NO